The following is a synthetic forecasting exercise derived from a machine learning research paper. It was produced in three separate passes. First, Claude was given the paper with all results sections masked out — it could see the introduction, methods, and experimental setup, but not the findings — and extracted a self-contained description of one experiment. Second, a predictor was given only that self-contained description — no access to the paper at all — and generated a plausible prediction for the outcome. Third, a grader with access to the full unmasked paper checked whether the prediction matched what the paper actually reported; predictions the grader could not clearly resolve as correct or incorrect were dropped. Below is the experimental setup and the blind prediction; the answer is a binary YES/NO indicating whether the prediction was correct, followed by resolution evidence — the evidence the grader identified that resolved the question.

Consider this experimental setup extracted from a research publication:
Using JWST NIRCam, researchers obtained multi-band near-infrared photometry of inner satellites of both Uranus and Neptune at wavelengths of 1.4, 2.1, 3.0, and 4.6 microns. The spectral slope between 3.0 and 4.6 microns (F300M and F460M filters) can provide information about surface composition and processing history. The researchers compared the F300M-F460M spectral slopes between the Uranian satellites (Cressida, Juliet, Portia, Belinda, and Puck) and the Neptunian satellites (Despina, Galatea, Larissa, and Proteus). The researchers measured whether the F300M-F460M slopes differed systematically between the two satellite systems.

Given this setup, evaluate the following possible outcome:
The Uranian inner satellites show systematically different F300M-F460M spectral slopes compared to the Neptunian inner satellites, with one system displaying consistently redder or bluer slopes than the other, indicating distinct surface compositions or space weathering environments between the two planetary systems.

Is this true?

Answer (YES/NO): NO